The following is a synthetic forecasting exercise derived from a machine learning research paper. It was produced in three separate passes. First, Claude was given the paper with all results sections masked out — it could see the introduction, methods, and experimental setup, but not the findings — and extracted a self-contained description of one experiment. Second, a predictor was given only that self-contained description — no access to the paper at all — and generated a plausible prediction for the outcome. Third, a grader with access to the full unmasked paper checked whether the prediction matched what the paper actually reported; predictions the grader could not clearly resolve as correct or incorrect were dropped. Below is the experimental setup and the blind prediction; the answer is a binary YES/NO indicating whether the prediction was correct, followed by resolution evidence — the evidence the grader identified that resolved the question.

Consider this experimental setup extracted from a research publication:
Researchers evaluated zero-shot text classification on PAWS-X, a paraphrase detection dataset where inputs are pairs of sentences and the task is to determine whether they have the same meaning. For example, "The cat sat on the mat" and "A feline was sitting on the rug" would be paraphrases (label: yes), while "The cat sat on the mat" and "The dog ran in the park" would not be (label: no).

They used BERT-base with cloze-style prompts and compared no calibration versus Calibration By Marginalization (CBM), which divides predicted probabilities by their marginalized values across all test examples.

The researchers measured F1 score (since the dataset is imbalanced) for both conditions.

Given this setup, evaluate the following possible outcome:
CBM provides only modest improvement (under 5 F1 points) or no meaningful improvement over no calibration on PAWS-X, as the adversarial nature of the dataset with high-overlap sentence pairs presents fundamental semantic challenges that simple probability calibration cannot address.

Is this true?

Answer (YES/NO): NO